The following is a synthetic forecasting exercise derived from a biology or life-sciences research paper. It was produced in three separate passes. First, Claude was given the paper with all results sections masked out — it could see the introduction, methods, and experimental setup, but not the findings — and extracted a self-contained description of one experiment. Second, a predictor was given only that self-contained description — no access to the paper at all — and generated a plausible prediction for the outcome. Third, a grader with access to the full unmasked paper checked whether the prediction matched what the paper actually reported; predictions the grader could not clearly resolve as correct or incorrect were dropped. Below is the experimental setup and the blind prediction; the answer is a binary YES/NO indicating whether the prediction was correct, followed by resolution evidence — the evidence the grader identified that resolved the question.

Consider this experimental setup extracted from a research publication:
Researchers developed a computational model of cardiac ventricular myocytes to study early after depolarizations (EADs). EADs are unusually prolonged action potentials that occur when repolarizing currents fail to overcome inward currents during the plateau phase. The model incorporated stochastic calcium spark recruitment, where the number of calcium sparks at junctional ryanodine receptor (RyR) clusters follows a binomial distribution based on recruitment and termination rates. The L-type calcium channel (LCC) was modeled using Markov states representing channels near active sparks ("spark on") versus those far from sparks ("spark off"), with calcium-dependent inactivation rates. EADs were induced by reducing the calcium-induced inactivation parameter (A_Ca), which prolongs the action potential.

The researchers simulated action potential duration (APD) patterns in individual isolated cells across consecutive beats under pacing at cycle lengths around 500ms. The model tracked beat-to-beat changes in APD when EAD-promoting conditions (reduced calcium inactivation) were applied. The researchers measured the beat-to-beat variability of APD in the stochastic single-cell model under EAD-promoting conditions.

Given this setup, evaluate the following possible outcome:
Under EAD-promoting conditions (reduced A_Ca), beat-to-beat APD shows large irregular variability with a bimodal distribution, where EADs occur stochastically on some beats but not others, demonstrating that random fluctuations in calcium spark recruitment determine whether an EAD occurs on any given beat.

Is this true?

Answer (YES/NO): NO